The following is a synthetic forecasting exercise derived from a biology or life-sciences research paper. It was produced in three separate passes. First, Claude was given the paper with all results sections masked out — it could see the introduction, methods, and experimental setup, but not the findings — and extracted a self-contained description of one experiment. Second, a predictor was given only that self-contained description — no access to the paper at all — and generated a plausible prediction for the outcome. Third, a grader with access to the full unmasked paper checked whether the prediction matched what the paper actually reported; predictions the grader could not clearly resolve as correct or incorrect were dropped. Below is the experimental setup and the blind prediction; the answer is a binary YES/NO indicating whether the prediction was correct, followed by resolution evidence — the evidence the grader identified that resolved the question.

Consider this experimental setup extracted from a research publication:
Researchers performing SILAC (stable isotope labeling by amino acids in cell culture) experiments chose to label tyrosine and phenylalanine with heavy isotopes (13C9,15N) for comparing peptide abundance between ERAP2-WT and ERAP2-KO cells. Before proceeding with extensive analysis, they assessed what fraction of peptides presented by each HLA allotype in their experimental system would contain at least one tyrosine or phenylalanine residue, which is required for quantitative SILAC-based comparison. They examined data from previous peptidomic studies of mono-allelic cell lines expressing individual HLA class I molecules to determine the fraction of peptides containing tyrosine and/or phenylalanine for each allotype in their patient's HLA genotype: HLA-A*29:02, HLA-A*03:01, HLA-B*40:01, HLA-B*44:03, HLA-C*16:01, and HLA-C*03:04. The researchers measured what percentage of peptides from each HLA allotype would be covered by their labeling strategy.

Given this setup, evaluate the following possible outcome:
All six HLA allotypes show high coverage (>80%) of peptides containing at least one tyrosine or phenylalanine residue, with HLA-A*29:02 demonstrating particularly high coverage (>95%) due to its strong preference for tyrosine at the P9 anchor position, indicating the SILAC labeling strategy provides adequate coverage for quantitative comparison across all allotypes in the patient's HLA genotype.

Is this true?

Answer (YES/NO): NO